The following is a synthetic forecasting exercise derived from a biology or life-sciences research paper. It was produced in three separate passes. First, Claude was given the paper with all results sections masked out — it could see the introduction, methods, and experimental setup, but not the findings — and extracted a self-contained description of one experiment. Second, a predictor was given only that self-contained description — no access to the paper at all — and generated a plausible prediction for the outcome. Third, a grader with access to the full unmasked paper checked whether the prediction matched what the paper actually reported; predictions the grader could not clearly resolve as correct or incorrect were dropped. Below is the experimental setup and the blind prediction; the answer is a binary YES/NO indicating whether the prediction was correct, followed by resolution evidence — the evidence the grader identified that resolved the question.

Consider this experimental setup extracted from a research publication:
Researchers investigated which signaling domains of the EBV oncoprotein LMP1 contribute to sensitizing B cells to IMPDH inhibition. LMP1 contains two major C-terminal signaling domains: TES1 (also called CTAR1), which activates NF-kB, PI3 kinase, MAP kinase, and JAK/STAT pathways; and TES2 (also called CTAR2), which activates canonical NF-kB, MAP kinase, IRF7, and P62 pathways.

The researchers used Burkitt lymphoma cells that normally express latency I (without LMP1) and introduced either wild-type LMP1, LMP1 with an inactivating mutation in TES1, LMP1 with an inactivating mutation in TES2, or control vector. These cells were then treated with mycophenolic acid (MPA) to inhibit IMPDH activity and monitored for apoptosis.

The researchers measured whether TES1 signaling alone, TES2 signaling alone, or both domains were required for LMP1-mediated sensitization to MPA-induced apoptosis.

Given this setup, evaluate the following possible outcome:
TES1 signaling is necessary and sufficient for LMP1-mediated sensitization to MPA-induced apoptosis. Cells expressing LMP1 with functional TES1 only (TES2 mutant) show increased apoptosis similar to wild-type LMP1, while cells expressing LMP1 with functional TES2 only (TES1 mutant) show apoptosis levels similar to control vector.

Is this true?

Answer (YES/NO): NO